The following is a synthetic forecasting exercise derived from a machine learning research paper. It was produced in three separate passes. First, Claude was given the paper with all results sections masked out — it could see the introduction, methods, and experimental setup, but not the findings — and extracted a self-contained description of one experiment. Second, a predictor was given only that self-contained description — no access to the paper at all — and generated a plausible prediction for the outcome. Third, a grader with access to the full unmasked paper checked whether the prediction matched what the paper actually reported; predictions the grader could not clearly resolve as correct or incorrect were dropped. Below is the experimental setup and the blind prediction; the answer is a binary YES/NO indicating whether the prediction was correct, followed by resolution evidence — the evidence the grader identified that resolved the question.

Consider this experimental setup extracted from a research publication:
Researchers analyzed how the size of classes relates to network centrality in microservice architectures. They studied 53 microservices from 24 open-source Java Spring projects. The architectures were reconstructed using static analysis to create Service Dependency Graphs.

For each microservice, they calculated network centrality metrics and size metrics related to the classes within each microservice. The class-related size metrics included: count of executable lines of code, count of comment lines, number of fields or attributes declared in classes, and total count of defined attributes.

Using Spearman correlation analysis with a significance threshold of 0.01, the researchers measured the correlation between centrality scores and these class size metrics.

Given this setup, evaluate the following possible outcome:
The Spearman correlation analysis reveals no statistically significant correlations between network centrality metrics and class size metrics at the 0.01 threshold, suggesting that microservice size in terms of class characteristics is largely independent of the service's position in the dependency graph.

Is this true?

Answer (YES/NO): NO